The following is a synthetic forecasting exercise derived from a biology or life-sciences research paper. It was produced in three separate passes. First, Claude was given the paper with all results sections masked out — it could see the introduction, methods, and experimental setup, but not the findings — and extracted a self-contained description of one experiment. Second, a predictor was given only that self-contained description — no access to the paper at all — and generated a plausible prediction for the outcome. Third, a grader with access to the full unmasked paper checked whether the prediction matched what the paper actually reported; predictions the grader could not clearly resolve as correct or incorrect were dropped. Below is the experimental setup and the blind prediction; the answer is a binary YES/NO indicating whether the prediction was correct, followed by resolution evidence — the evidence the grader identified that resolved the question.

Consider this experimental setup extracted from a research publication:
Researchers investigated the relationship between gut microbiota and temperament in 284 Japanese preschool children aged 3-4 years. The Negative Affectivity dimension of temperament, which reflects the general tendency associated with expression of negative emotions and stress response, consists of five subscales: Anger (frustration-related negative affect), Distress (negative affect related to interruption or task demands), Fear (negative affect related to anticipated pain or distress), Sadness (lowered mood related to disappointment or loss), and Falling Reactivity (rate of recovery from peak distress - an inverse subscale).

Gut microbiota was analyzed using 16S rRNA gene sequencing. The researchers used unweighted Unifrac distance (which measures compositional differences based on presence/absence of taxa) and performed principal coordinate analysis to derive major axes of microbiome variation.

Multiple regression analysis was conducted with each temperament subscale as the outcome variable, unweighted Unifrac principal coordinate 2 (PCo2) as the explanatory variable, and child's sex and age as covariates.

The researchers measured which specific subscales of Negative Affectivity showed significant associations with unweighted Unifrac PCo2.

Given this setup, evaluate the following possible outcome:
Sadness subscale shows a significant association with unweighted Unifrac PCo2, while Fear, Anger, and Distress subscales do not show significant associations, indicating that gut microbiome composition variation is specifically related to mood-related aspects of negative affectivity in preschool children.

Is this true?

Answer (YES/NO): NO